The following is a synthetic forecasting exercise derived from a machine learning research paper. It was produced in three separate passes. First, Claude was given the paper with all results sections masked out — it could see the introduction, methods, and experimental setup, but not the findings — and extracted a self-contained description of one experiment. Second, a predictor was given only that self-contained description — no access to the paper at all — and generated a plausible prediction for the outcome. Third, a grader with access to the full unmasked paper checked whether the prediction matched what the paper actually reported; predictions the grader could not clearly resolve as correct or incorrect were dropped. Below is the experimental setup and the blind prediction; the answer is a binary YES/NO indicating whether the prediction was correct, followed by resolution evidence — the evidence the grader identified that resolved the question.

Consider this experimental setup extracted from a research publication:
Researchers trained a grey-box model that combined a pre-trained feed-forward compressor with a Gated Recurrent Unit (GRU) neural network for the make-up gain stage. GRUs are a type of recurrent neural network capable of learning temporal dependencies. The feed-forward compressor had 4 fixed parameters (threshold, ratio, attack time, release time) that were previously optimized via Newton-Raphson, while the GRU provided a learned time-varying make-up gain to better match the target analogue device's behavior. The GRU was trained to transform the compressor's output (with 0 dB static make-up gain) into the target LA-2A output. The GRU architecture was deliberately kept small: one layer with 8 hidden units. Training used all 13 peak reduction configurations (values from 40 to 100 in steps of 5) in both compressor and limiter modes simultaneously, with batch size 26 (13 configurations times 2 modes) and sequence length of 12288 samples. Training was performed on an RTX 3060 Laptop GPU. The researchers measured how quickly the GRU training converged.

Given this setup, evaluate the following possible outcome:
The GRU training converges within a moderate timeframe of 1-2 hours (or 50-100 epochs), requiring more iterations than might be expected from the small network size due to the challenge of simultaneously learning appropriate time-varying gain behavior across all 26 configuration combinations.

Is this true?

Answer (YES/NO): NO